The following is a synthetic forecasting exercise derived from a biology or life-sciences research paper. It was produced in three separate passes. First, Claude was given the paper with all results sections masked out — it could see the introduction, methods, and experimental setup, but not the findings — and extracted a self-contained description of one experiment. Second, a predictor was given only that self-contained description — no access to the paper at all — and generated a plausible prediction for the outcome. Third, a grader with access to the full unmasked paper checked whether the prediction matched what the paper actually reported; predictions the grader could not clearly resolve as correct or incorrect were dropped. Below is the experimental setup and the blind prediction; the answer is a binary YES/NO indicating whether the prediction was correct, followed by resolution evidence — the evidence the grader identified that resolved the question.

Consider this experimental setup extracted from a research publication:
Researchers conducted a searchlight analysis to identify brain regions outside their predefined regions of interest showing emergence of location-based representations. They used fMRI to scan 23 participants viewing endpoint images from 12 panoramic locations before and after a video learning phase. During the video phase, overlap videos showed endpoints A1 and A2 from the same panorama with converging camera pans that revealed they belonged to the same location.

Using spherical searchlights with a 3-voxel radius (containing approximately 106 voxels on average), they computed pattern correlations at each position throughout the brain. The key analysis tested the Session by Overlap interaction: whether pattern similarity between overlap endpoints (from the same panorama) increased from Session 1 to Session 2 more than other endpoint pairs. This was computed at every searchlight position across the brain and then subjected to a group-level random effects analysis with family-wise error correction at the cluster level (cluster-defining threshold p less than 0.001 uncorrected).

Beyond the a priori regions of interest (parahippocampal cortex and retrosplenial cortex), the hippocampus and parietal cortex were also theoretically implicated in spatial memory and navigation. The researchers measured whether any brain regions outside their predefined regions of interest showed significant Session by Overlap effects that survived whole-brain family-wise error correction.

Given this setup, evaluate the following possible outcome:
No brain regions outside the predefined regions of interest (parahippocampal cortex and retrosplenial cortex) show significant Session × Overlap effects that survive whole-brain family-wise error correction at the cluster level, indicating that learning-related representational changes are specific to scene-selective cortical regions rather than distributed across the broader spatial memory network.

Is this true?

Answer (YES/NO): NO